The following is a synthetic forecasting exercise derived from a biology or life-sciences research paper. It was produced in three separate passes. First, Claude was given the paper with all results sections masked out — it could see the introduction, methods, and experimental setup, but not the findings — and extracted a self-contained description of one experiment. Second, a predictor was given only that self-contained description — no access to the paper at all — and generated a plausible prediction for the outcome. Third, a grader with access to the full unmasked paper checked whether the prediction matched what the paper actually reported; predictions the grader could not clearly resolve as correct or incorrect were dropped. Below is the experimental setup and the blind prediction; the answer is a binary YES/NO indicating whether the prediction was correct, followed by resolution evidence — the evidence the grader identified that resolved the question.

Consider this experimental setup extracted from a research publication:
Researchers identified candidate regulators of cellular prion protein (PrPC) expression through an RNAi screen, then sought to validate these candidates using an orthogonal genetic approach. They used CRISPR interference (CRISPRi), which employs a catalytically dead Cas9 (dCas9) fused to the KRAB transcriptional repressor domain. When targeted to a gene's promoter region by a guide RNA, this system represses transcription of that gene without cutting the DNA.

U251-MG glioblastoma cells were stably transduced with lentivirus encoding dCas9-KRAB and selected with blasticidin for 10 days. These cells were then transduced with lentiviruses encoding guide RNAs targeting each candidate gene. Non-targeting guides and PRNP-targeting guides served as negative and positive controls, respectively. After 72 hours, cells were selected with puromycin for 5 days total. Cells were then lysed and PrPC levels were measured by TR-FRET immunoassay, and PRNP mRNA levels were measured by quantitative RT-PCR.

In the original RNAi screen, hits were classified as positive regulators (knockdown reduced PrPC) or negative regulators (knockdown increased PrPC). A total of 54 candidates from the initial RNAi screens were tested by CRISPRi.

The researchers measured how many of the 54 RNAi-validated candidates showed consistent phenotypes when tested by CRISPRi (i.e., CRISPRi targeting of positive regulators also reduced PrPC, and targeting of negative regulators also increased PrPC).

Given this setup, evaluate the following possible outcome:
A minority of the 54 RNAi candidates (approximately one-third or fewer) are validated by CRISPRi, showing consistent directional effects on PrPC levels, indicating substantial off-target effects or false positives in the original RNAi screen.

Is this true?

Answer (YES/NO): YES